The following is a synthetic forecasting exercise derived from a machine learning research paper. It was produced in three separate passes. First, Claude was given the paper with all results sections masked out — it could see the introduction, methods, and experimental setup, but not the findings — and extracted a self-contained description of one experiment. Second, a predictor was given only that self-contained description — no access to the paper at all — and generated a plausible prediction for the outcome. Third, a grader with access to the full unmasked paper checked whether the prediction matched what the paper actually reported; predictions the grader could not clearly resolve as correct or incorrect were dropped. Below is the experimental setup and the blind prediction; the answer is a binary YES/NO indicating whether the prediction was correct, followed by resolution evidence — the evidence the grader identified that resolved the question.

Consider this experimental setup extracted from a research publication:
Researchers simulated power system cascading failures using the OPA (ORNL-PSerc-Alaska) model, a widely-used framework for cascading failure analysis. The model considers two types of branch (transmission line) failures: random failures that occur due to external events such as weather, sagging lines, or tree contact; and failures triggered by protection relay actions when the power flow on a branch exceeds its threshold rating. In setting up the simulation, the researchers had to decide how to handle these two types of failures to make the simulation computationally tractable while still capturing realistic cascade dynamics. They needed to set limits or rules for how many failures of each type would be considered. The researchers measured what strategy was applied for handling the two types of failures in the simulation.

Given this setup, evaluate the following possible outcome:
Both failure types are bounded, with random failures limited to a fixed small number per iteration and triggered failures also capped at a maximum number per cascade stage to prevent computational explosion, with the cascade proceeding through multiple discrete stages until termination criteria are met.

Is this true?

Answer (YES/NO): NO